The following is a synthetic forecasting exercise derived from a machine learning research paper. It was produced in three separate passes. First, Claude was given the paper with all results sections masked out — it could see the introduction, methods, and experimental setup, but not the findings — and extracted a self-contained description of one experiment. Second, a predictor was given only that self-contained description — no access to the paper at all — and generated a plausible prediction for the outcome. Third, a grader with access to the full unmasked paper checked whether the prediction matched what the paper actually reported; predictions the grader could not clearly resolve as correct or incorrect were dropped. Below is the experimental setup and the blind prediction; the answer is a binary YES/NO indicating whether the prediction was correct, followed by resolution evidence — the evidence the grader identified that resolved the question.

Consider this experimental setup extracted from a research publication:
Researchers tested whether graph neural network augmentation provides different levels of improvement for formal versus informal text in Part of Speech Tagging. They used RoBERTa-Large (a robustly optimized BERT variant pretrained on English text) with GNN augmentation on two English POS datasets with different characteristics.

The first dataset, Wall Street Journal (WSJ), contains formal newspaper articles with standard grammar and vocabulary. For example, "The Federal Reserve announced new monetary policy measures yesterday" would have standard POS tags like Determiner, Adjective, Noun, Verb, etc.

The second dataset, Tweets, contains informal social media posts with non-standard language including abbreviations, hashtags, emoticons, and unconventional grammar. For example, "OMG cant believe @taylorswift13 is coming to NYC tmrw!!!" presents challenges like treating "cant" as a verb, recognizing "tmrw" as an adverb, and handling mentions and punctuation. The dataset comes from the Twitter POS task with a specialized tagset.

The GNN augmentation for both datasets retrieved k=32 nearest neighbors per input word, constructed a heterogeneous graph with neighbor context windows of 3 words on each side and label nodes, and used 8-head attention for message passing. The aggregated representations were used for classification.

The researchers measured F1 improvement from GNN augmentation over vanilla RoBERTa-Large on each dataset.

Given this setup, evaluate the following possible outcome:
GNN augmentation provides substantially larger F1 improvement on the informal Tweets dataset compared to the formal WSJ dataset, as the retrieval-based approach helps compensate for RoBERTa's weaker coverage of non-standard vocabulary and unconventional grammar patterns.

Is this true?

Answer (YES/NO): NO